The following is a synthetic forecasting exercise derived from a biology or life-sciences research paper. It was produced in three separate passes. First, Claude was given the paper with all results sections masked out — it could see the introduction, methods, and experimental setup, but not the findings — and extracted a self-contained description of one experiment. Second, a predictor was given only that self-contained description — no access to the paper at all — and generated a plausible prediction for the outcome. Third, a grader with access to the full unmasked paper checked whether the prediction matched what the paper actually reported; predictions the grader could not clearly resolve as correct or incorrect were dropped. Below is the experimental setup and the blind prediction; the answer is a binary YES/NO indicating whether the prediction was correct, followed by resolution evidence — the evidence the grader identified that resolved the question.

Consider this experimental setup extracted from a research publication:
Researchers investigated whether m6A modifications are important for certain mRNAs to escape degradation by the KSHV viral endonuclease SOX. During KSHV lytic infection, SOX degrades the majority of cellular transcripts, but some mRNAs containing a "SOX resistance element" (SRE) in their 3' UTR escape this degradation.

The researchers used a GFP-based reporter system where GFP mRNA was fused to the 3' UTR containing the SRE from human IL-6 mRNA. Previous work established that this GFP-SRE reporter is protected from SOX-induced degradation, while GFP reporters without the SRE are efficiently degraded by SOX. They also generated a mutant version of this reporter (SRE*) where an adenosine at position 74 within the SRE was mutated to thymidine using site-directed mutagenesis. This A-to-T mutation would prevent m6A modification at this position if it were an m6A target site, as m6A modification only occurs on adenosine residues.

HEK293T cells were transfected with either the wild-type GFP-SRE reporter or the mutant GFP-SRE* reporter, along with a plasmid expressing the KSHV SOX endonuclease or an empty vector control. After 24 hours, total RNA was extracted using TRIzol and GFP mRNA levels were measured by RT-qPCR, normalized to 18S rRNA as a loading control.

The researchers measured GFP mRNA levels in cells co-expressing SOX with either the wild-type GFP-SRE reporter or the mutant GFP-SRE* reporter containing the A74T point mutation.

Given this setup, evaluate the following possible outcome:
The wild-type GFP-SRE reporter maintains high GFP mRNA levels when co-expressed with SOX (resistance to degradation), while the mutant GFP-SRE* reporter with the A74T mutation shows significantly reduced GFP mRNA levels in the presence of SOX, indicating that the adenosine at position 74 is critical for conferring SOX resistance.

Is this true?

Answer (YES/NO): YES